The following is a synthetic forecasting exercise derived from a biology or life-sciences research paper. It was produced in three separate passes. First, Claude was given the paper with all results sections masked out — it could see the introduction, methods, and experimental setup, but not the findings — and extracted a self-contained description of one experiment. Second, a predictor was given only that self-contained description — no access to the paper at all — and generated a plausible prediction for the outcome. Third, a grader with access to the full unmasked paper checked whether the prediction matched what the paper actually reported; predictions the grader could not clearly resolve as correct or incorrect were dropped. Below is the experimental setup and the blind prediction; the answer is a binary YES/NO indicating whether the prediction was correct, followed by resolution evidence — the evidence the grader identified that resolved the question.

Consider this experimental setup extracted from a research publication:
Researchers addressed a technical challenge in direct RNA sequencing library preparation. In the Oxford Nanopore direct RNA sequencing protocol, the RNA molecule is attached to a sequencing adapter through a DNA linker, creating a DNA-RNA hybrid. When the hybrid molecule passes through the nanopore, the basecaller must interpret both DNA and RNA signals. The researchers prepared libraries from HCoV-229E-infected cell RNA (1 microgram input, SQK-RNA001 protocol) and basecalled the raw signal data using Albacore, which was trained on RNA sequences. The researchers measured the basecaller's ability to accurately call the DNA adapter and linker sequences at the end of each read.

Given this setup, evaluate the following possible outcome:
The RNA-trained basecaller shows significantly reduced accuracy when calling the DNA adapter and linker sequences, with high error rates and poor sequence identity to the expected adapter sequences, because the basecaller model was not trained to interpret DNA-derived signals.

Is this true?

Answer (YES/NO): YES